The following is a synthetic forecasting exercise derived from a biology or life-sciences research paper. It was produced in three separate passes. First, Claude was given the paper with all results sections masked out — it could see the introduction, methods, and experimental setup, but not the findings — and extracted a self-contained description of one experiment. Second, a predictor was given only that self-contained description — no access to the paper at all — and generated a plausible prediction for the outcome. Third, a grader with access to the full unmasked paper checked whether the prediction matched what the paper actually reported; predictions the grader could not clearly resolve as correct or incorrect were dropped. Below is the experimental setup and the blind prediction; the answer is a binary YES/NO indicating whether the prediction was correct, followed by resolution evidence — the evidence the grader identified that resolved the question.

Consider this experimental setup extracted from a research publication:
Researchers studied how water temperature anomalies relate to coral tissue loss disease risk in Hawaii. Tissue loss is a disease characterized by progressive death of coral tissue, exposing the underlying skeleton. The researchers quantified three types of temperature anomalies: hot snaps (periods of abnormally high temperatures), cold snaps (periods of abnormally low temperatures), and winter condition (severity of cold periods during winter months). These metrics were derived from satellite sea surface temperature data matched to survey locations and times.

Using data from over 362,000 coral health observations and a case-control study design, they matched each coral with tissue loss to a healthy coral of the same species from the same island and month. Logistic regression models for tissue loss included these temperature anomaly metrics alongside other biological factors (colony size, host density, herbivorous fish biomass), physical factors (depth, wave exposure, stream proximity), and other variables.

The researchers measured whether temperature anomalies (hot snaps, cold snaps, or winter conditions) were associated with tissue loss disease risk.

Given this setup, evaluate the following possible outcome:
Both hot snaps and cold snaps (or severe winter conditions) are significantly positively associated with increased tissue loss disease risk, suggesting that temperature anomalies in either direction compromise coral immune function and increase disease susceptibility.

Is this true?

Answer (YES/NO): NO